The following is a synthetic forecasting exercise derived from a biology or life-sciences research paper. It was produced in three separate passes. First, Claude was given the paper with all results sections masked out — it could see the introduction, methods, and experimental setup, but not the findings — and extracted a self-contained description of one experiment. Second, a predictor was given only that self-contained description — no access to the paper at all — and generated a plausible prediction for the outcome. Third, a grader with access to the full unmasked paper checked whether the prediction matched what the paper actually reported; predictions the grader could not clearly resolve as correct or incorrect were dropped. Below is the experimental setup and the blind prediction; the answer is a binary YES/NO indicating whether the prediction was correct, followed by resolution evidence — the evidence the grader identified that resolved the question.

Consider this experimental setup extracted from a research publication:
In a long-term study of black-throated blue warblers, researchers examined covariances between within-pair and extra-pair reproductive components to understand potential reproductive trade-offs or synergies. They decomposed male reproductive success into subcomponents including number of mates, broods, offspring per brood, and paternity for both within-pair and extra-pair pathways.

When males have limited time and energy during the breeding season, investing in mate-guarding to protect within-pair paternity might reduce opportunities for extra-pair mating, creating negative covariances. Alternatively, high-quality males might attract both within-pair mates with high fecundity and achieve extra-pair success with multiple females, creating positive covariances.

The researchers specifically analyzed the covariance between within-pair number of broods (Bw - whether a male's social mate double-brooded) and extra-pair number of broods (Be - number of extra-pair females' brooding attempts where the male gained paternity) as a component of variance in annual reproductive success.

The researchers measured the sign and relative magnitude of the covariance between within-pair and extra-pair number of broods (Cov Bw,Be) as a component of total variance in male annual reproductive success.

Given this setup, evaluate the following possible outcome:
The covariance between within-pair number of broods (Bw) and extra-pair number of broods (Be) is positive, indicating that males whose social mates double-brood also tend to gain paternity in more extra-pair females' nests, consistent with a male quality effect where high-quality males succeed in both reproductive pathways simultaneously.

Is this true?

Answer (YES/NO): YES